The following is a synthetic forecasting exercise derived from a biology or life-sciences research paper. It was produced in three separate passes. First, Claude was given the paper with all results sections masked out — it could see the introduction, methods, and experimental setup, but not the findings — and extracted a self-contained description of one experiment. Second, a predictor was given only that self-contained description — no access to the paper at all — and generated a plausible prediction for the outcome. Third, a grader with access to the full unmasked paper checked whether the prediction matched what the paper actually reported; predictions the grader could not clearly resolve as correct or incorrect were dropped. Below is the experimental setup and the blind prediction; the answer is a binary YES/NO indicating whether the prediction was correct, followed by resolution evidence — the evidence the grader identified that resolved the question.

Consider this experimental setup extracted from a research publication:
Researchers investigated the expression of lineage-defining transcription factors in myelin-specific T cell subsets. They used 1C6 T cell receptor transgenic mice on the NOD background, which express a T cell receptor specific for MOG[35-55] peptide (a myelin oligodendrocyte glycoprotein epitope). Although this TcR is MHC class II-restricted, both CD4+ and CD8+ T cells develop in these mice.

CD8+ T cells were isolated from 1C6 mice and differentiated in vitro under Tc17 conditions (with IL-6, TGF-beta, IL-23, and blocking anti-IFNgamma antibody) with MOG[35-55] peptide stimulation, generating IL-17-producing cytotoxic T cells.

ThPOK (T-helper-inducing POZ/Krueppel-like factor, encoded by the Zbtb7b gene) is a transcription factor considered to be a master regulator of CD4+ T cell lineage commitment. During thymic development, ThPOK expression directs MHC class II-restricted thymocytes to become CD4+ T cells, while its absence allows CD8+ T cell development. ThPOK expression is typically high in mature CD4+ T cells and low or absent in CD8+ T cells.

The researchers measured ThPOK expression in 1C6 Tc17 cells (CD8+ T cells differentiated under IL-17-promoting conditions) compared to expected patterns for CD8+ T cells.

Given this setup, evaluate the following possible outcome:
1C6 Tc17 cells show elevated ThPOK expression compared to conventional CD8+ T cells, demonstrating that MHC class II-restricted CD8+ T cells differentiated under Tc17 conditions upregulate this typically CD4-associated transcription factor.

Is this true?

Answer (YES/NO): YES